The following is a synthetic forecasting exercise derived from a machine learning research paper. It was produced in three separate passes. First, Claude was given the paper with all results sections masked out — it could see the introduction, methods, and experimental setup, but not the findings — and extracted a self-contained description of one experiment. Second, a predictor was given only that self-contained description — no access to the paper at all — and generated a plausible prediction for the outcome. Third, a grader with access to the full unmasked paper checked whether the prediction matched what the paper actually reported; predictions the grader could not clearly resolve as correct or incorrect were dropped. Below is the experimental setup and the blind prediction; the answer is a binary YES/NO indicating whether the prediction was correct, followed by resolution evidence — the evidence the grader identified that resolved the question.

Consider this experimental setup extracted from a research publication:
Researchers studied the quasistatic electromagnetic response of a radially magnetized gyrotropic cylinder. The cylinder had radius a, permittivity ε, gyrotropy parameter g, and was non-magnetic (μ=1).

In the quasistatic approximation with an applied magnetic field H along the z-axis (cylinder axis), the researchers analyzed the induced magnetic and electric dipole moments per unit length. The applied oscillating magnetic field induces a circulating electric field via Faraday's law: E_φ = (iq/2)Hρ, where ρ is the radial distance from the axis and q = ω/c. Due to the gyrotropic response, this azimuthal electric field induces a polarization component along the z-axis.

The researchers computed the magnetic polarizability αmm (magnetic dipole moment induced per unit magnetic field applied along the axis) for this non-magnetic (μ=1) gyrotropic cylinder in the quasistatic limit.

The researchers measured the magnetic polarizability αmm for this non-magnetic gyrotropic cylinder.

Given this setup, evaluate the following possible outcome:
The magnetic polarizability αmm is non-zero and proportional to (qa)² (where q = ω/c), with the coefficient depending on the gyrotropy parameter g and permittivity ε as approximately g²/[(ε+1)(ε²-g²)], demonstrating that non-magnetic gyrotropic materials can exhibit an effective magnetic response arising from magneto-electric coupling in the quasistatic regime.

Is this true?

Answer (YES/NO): NO